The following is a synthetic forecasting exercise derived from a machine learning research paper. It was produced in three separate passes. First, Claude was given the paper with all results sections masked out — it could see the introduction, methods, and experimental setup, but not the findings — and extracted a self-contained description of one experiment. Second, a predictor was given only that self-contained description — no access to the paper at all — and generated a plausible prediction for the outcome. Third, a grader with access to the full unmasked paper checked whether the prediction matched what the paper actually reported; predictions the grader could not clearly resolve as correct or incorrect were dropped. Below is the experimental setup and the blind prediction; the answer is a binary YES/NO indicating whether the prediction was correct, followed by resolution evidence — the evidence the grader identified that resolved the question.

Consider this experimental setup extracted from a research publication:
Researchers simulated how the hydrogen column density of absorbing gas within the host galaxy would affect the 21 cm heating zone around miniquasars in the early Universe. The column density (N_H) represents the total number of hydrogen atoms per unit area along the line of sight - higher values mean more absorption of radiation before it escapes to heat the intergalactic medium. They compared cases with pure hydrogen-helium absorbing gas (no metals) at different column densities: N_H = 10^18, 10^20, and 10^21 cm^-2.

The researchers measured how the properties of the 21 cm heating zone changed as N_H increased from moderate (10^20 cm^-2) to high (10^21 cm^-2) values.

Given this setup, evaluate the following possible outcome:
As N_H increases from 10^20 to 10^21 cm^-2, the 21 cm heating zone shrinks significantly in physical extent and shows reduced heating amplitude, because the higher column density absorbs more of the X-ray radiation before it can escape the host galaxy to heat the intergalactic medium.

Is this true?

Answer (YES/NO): YES